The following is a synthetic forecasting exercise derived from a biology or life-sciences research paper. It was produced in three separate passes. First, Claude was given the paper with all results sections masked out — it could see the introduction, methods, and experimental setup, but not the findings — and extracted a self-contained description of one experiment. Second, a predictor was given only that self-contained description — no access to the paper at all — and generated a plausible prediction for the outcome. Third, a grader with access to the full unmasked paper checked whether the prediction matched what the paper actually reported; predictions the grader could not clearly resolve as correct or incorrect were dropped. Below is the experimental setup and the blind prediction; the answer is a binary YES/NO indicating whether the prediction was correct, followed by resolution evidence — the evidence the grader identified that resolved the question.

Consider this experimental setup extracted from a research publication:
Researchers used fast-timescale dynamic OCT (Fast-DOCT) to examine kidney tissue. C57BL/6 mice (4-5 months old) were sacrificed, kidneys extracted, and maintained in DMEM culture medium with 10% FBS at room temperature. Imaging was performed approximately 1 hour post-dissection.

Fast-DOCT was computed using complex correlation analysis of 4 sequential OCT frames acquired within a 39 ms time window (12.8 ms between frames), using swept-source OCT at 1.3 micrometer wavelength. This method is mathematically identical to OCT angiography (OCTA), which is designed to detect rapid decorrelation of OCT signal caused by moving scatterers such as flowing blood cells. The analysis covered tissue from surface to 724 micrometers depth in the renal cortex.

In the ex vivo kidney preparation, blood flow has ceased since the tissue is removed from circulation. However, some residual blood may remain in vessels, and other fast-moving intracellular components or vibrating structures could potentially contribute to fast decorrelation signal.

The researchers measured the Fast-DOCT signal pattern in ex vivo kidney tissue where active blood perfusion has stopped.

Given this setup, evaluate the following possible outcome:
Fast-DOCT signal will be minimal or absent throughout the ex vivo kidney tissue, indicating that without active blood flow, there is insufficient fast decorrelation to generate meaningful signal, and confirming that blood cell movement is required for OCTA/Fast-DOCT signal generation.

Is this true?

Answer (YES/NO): NO